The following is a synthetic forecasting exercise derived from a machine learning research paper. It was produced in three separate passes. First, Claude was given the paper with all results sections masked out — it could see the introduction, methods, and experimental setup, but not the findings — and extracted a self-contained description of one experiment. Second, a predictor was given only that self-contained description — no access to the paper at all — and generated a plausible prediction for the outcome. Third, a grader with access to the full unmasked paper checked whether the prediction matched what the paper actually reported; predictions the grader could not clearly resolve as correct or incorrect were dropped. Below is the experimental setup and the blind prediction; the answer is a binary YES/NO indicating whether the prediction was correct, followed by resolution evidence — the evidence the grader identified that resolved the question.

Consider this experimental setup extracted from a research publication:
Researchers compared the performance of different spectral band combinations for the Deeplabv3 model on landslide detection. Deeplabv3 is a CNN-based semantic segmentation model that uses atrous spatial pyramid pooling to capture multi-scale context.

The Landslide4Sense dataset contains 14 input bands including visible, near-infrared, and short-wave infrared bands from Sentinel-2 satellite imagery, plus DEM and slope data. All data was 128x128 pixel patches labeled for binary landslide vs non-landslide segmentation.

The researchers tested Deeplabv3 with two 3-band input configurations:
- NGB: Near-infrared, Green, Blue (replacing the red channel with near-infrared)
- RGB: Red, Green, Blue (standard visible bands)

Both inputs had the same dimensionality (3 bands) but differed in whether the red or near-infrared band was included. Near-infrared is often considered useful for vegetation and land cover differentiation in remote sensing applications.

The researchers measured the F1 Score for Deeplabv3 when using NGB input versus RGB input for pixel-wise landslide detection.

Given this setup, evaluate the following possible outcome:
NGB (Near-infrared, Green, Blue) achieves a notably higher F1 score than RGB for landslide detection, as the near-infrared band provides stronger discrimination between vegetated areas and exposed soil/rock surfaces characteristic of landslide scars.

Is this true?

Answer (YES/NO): NO